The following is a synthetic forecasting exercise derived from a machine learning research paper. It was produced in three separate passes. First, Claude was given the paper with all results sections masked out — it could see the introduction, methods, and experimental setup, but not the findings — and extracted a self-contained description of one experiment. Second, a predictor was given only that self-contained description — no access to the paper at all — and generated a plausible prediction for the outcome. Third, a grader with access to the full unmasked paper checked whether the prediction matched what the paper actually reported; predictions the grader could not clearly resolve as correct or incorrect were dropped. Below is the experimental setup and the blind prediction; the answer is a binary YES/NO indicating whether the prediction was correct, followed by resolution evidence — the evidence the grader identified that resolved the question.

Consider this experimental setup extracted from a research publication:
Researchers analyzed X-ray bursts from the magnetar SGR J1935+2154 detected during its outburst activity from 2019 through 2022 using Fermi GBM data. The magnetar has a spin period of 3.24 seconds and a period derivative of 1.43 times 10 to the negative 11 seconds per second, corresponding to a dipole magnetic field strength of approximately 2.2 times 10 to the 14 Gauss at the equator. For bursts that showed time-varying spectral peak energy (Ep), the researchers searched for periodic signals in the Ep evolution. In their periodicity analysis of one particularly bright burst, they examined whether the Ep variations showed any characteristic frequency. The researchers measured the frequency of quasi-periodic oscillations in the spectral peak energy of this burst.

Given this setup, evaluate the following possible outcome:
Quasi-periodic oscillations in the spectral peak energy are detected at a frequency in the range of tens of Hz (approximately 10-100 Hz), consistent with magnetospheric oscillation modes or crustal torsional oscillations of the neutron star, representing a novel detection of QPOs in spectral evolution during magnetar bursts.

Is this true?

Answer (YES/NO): YES